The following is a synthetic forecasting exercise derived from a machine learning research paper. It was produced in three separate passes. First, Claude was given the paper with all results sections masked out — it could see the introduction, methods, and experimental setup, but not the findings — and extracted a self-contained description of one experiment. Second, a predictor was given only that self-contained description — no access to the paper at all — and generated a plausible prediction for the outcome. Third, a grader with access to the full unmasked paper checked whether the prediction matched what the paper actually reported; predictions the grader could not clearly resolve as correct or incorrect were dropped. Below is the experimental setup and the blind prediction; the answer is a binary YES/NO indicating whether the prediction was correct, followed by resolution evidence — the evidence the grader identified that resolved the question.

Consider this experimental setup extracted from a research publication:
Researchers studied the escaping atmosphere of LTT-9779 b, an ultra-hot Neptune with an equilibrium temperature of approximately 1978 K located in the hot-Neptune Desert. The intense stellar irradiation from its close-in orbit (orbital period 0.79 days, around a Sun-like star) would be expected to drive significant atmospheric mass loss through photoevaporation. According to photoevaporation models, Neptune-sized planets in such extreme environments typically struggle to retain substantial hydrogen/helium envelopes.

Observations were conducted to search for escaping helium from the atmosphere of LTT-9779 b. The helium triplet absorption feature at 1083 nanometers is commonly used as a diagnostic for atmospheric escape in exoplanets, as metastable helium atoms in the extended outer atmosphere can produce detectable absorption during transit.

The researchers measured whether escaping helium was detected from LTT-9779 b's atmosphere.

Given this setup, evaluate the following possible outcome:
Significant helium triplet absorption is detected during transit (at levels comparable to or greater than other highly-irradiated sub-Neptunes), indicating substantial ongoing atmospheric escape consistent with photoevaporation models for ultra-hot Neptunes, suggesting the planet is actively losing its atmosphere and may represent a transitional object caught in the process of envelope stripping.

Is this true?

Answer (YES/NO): NO